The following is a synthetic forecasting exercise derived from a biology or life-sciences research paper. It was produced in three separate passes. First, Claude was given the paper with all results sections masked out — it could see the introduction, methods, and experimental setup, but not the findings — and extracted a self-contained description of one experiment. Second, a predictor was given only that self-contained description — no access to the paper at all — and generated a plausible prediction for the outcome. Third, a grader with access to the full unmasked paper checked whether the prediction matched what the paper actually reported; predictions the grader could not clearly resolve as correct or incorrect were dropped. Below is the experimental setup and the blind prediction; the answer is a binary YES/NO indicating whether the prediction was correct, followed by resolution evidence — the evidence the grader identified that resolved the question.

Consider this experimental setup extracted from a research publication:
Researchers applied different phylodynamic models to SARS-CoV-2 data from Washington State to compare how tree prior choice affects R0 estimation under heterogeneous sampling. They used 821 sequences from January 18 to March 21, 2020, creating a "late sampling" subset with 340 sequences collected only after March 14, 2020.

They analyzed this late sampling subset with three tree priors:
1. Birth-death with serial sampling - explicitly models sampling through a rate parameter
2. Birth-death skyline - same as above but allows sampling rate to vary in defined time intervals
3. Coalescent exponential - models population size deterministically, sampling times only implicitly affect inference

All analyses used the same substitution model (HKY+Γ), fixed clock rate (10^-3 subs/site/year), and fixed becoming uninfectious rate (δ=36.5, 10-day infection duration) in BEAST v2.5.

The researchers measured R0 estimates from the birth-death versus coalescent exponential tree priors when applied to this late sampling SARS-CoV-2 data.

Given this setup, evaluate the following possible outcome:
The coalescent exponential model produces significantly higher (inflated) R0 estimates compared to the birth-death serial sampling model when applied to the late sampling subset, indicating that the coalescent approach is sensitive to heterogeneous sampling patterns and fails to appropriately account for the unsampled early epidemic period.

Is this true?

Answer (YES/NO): NO